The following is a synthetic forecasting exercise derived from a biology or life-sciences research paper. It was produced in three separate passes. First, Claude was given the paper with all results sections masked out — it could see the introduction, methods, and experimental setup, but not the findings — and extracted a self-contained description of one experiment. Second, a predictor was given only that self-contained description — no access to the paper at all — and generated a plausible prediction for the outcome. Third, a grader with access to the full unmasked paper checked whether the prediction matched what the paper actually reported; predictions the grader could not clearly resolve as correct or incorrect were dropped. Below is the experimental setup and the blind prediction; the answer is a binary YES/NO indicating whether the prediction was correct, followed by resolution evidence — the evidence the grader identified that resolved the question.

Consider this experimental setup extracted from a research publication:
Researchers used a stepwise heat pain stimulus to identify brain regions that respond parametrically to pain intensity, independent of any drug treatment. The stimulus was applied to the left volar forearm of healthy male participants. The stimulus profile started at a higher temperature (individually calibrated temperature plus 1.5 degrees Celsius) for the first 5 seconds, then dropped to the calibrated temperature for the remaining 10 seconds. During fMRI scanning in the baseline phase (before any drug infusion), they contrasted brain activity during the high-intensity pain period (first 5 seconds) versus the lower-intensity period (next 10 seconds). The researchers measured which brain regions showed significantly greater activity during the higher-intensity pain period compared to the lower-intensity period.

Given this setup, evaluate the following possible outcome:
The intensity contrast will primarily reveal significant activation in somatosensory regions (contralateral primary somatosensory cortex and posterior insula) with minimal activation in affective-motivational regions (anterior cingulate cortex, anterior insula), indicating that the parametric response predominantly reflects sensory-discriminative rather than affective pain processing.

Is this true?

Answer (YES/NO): NO